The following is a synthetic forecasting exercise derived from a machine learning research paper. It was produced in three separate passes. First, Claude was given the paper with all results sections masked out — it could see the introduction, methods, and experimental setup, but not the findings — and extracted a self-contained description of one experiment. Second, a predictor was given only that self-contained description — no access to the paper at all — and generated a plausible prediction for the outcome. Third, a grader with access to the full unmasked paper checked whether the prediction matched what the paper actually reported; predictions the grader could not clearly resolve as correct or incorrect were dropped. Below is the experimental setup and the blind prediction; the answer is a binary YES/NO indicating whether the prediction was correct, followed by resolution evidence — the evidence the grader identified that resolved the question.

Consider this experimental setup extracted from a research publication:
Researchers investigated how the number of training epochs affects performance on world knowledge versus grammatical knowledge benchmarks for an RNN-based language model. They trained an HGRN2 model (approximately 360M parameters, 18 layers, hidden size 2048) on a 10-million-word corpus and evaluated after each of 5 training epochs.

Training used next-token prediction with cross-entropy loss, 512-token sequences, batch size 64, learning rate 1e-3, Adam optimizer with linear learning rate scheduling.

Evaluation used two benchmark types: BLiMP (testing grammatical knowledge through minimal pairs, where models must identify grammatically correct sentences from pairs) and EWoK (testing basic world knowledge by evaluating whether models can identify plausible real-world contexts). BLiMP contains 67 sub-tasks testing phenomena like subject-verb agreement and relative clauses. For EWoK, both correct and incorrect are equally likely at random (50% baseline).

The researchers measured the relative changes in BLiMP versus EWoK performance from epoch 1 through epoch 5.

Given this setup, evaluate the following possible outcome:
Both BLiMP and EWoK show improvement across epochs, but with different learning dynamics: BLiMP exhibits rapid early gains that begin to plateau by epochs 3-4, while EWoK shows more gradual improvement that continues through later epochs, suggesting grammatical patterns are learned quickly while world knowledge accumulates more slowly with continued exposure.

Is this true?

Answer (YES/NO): NO